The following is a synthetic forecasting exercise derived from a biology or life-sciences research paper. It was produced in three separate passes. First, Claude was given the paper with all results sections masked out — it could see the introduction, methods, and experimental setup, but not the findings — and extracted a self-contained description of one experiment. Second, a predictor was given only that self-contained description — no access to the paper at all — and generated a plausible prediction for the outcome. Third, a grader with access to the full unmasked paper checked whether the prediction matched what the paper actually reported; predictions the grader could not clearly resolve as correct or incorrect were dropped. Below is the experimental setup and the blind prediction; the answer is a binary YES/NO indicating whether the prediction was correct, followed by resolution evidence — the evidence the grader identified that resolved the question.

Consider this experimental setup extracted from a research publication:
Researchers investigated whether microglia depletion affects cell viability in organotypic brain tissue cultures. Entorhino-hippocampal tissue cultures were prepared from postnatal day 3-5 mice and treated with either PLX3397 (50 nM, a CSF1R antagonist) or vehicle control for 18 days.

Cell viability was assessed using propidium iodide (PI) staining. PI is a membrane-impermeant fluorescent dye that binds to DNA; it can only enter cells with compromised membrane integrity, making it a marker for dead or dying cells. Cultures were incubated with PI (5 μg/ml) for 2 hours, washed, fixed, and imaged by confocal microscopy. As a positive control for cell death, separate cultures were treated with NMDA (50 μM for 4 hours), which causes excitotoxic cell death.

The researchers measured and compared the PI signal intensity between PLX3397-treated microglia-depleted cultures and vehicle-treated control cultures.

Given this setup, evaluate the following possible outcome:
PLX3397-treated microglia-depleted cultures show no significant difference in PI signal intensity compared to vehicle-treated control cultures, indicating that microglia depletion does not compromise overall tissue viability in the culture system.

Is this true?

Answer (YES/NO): YES